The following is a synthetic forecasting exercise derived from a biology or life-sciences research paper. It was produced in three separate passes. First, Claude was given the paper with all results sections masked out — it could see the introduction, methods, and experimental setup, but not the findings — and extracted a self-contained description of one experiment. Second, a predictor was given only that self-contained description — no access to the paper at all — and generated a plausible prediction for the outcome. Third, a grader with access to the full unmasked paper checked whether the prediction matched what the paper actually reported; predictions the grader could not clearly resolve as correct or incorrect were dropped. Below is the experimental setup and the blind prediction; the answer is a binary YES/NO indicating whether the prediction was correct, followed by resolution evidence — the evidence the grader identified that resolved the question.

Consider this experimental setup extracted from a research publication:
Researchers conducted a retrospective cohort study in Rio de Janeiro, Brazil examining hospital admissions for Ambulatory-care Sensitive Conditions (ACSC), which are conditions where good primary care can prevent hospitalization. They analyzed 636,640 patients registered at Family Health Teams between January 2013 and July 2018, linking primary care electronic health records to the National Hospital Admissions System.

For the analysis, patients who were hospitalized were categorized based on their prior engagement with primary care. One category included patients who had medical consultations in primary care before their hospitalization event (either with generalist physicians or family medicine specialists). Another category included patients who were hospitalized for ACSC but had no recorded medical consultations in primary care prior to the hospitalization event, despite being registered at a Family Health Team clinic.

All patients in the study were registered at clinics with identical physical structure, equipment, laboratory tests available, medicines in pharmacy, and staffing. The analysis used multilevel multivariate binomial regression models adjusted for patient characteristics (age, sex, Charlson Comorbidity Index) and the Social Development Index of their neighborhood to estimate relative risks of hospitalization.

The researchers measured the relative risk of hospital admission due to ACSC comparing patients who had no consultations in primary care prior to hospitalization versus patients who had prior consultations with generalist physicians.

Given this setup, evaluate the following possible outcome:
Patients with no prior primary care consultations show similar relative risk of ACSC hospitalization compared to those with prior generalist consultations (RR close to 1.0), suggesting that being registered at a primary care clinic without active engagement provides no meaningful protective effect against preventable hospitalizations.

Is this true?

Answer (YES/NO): NO